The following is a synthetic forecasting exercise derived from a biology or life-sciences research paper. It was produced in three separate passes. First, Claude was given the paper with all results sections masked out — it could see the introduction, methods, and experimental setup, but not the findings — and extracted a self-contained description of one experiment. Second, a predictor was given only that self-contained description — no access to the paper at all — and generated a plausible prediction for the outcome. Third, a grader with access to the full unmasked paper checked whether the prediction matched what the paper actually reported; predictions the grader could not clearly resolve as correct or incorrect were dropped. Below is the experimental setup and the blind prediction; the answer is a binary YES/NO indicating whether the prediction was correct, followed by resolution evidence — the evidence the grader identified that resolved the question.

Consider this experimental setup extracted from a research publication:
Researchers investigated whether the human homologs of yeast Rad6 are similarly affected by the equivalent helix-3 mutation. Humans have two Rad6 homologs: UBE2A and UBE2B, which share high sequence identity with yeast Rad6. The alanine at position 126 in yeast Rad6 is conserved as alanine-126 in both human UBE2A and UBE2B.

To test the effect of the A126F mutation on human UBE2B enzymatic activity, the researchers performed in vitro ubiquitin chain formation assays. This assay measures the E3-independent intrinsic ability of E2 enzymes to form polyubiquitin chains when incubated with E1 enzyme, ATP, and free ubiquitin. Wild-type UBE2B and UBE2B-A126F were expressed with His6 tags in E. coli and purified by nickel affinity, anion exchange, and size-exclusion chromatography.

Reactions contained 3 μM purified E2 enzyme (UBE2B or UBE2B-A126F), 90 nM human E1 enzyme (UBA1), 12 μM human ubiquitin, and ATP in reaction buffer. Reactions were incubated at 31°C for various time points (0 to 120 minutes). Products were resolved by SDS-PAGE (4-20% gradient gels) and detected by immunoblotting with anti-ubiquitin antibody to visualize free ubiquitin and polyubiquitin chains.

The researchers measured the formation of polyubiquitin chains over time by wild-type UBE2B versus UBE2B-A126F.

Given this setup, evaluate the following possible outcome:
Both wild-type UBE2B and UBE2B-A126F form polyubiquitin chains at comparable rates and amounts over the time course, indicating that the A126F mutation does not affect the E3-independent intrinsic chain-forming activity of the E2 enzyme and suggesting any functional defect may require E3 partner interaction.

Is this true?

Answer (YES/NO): NO